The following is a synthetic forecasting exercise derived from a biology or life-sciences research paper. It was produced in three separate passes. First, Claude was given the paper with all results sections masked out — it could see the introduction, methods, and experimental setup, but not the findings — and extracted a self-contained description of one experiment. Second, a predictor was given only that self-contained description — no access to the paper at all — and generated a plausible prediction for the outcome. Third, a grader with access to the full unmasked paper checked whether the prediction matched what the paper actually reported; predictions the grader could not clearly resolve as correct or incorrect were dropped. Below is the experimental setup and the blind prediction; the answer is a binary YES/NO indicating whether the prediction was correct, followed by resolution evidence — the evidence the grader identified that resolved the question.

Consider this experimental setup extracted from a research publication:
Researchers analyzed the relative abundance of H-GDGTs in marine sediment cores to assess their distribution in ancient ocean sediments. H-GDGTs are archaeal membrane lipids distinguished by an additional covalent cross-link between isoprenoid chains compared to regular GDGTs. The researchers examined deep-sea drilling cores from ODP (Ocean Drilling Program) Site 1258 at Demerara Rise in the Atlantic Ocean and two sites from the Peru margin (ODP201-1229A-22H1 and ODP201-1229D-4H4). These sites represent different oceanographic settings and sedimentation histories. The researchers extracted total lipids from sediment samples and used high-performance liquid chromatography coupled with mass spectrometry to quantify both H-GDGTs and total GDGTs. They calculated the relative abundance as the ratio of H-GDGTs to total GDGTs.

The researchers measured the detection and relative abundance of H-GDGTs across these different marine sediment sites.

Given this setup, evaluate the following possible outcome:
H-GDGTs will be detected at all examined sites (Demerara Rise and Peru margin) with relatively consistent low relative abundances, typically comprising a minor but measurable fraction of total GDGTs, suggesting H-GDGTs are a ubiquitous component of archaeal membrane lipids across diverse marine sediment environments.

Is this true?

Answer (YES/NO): NO